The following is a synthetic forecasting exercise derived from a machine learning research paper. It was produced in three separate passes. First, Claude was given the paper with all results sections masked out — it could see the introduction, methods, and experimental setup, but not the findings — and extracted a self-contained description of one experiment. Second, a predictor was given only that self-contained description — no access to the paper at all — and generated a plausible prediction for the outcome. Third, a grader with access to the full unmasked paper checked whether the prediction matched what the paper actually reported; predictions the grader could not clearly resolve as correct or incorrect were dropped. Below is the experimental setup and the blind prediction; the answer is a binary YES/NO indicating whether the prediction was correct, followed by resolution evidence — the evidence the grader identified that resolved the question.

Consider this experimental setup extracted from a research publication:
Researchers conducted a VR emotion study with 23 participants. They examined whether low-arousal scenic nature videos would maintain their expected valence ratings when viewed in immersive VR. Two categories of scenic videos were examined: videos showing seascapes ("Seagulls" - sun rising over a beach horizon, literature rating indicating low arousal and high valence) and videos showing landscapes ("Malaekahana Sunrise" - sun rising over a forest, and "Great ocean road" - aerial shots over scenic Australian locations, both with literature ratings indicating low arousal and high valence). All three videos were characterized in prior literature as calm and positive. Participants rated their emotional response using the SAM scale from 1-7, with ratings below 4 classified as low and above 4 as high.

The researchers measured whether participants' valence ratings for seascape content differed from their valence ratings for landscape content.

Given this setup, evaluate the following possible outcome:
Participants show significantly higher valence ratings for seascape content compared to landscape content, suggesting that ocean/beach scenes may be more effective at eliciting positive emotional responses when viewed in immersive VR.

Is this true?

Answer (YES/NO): NO